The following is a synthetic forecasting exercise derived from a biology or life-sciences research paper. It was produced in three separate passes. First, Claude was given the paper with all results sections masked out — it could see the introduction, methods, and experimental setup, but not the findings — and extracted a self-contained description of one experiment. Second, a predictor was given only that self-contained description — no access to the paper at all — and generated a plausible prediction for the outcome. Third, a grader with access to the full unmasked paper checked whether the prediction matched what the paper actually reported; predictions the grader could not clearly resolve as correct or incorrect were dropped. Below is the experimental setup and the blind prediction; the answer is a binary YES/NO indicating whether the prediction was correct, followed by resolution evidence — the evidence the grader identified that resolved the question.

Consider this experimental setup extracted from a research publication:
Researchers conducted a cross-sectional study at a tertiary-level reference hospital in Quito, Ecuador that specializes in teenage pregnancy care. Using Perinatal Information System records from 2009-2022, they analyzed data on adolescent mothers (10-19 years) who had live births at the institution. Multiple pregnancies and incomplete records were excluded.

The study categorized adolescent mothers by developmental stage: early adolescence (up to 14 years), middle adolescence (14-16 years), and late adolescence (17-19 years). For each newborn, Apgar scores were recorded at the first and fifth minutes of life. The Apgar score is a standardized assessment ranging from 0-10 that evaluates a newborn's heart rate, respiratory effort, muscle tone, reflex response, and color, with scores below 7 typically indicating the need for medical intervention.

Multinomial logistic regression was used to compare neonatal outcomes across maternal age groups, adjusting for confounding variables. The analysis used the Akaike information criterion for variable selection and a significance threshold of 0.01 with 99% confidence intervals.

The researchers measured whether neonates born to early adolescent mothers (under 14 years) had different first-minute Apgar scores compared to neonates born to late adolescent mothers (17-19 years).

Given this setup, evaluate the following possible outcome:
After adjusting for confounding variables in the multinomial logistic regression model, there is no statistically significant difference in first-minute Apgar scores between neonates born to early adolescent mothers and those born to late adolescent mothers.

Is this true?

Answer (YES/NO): NO